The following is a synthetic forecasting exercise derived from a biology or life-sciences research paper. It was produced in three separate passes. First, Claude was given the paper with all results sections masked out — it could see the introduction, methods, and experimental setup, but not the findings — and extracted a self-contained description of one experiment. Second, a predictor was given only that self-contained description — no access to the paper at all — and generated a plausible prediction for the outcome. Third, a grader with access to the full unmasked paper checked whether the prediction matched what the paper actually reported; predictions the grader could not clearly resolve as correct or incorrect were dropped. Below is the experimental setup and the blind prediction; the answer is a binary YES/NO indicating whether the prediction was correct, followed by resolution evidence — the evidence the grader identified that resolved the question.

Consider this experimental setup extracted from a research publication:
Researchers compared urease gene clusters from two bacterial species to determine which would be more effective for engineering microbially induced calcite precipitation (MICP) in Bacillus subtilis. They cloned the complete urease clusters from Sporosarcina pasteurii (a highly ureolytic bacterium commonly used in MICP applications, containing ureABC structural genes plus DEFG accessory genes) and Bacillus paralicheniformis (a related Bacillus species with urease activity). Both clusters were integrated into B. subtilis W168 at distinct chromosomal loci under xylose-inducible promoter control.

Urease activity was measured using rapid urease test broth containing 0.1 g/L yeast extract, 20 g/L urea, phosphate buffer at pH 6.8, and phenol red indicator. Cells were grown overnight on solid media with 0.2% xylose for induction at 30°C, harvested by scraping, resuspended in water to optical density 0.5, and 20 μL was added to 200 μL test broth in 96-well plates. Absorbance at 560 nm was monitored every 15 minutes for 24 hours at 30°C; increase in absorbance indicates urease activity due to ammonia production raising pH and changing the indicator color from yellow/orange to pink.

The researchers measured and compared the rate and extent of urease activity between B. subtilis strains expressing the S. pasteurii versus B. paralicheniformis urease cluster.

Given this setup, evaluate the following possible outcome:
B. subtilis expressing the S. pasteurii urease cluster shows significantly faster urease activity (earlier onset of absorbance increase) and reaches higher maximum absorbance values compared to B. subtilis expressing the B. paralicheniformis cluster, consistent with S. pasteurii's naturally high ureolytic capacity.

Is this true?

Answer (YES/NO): NO